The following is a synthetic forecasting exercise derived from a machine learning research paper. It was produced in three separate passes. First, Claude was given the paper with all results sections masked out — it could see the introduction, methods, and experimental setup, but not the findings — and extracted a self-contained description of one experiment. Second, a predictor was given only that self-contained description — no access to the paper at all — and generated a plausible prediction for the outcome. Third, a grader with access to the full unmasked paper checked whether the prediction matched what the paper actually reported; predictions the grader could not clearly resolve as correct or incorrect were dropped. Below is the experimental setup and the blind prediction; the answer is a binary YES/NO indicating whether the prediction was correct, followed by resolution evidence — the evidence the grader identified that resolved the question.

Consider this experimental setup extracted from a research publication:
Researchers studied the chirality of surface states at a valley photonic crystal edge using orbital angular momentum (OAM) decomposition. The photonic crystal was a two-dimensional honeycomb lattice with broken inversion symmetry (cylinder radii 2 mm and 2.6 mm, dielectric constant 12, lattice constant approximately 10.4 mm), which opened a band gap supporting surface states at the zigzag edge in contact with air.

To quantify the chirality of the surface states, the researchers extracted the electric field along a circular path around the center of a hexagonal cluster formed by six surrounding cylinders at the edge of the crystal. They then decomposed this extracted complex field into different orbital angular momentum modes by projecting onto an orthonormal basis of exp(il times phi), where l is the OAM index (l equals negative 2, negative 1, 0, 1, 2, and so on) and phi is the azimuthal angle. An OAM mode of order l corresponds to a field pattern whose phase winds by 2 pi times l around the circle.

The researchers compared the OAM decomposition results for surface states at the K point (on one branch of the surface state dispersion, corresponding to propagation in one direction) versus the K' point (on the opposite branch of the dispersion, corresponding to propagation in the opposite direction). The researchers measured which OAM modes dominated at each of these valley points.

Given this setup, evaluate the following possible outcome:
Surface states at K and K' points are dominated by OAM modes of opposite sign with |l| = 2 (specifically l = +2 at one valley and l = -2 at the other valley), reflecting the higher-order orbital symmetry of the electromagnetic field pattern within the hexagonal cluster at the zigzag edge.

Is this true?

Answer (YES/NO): NO